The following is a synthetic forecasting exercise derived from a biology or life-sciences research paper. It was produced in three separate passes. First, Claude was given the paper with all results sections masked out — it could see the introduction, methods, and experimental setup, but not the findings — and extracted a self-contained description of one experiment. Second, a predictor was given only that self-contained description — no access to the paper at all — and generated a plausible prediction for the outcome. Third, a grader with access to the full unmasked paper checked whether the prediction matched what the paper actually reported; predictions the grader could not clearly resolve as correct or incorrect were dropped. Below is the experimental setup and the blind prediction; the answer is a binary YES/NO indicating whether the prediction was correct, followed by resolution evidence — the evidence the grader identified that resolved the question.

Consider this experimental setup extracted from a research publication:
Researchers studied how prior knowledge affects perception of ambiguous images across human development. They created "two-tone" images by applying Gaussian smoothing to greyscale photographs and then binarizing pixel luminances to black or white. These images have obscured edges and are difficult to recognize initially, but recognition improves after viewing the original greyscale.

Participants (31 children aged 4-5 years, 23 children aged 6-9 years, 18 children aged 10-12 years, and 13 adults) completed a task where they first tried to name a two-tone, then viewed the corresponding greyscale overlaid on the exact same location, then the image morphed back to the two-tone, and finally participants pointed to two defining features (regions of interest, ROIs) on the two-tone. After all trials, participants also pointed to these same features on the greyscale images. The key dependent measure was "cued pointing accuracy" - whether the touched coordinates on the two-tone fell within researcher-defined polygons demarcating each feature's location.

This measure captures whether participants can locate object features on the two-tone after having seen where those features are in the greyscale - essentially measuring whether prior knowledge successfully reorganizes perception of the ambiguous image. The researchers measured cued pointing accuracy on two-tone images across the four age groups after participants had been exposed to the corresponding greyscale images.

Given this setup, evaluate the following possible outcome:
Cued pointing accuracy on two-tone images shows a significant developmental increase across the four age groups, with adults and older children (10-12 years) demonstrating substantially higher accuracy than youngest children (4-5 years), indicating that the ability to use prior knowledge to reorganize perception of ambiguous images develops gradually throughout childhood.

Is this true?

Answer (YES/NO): YES